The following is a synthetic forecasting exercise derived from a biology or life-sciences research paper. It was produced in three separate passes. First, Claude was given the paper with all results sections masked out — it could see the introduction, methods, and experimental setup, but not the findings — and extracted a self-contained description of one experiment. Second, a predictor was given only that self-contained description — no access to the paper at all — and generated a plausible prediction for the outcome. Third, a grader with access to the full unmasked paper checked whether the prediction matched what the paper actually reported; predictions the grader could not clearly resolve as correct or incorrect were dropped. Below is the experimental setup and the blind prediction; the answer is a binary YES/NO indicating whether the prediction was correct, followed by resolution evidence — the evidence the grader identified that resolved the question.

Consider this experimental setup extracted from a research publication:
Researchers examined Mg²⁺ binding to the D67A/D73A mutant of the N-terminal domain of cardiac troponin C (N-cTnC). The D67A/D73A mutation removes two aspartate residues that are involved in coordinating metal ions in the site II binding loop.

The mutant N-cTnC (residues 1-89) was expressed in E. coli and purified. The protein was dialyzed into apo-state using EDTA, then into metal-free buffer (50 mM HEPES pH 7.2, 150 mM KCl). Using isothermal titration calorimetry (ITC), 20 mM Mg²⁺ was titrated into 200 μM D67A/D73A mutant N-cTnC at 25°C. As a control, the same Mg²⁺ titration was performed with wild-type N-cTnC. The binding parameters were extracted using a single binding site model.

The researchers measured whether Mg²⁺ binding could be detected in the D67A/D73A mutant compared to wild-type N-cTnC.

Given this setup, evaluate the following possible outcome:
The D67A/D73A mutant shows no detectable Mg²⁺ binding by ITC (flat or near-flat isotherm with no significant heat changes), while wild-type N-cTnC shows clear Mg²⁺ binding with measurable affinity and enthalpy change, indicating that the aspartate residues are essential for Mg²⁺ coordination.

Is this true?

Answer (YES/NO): NO